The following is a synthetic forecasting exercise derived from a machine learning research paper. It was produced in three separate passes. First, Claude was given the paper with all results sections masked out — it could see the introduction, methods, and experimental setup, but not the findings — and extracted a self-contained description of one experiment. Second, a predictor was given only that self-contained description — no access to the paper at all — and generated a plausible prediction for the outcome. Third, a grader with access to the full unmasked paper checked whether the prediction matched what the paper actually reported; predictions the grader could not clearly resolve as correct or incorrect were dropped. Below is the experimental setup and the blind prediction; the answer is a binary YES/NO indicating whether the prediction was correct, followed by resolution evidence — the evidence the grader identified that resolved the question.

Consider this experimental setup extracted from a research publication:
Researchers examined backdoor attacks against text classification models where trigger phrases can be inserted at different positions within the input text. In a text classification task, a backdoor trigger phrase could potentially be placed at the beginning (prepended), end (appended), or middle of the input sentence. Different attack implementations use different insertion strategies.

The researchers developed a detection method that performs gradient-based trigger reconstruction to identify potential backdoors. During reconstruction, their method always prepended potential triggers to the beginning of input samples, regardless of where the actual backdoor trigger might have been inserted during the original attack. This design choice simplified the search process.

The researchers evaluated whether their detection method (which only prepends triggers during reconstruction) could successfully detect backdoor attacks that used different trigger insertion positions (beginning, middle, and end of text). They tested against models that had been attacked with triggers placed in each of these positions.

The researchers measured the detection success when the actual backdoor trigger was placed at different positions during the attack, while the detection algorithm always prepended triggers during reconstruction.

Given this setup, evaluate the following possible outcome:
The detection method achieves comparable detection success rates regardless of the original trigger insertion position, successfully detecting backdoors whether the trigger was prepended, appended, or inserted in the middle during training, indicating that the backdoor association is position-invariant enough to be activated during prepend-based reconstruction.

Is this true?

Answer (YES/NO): YES